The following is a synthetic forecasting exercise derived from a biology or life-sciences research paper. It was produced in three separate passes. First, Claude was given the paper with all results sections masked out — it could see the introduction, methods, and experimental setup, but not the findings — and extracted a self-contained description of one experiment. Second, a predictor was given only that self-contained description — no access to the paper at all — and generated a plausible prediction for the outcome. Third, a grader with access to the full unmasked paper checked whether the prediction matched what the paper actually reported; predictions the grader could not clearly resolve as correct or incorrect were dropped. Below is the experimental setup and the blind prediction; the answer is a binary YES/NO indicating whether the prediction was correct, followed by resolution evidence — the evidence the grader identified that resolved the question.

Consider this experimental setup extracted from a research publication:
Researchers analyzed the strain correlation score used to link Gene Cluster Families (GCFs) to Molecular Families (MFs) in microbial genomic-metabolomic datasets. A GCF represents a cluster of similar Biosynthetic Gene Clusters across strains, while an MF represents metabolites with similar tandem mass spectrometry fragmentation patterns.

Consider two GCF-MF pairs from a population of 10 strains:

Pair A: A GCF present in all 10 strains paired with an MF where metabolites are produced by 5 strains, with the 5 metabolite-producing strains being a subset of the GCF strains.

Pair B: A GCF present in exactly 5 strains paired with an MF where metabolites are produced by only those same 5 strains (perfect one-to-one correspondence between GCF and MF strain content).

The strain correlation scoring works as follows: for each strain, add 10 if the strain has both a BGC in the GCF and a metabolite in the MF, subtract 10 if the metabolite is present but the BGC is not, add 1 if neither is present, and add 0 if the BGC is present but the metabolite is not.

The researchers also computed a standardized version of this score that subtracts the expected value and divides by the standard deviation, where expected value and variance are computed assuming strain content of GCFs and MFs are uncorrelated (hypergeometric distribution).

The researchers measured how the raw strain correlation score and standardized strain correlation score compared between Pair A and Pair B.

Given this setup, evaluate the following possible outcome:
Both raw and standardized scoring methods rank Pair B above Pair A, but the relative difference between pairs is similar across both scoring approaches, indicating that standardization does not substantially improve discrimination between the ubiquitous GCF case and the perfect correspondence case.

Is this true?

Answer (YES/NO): NO